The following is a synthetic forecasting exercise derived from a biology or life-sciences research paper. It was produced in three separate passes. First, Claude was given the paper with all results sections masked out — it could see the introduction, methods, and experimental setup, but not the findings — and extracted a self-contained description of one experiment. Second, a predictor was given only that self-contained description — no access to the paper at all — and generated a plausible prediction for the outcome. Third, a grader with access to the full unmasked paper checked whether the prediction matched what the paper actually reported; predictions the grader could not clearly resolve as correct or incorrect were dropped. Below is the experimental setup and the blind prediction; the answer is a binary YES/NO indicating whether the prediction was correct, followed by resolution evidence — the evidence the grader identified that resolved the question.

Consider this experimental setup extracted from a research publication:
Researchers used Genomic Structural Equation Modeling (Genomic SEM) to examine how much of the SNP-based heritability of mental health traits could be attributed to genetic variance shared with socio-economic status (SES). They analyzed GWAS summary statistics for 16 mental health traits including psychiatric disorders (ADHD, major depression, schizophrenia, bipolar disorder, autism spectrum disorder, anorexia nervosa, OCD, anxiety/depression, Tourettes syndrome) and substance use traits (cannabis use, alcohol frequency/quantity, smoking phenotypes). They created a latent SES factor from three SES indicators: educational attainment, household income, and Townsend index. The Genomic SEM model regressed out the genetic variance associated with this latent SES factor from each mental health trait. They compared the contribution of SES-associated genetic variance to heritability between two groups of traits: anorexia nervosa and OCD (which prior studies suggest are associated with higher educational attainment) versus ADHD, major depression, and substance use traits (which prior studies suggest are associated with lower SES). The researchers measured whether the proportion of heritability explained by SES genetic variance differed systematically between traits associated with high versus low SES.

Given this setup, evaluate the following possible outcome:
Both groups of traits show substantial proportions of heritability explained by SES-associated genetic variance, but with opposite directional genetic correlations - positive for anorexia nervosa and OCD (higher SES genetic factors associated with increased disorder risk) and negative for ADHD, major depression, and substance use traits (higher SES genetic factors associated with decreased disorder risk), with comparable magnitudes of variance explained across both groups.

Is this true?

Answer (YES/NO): NO